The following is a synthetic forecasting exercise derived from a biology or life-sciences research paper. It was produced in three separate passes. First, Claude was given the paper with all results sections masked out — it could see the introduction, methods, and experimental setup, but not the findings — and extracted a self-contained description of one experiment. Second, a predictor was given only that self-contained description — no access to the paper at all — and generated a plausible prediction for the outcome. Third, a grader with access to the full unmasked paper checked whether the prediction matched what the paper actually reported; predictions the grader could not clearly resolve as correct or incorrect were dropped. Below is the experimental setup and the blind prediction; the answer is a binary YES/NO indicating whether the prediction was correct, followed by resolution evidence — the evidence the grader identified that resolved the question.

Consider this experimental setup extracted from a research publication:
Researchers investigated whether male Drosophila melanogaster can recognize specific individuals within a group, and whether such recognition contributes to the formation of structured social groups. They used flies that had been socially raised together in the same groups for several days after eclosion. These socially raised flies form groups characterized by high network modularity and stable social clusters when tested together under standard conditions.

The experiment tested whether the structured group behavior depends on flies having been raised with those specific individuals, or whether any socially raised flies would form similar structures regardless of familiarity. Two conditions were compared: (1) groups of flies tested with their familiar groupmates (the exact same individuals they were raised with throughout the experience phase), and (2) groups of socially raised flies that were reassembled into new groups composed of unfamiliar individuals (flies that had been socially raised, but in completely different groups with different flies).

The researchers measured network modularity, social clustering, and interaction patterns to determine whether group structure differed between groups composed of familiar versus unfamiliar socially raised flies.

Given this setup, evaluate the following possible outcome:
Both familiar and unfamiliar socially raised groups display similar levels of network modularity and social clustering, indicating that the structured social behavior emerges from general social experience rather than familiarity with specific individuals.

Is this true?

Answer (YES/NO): YES